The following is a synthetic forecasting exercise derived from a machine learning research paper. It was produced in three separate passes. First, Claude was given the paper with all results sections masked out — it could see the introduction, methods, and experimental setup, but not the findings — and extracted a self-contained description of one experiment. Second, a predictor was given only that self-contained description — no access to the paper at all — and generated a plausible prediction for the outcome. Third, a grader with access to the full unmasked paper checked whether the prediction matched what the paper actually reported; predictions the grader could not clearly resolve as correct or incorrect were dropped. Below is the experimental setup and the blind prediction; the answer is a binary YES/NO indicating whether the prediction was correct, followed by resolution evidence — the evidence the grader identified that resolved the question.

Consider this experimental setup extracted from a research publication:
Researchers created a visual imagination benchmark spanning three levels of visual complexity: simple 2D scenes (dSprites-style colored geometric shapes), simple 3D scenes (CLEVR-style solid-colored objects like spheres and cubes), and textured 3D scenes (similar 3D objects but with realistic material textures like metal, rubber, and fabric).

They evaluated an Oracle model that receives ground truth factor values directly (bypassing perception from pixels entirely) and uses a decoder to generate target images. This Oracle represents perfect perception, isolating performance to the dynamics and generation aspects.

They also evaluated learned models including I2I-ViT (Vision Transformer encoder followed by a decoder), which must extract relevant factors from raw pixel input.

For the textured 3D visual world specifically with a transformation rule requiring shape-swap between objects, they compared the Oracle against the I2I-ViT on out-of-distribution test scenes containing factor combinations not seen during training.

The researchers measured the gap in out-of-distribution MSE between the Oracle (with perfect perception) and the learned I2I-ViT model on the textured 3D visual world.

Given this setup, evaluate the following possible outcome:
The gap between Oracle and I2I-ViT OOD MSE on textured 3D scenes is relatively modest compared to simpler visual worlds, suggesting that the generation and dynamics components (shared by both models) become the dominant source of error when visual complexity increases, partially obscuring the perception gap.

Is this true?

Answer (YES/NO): NO